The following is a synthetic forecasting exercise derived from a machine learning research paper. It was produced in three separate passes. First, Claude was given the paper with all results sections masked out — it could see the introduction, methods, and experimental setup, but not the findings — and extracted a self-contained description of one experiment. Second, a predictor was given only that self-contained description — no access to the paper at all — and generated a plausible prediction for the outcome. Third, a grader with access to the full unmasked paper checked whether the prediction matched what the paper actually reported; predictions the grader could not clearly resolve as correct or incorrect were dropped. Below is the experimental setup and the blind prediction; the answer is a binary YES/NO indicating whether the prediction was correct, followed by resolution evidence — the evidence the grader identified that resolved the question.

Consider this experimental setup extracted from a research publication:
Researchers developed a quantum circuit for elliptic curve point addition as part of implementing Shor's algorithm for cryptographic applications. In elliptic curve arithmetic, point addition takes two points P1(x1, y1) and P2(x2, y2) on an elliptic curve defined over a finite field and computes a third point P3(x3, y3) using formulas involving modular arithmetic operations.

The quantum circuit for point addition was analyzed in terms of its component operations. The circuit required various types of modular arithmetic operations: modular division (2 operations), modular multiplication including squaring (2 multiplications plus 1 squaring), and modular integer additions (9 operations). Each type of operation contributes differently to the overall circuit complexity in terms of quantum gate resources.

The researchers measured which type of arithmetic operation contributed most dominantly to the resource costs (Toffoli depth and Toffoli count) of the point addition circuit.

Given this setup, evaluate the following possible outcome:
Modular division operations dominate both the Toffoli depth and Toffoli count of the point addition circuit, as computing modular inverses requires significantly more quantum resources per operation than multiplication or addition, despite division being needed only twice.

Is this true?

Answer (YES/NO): YES